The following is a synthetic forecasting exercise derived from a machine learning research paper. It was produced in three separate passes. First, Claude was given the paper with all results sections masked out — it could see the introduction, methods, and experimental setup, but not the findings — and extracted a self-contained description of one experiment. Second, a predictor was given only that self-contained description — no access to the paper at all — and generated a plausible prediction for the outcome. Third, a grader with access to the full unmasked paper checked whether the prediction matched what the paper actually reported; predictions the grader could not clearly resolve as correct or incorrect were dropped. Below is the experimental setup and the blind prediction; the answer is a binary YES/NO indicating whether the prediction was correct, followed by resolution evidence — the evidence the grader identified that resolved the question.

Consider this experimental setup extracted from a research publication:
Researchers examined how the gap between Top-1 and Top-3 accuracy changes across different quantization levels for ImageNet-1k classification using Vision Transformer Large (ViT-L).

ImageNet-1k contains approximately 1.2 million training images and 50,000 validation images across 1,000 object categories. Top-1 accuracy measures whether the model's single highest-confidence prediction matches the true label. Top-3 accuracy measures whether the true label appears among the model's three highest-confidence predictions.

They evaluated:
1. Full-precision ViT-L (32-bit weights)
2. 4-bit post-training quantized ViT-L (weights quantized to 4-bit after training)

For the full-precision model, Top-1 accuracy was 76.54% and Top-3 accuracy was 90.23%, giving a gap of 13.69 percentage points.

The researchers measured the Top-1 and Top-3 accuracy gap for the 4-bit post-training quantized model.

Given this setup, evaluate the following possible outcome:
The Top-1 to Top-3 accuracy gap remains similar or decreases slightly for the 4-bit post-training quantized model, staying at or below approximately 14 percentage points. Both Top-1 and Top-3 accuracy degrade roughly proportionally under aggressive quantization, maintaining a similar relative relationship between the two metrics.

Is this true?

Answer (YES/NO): YES